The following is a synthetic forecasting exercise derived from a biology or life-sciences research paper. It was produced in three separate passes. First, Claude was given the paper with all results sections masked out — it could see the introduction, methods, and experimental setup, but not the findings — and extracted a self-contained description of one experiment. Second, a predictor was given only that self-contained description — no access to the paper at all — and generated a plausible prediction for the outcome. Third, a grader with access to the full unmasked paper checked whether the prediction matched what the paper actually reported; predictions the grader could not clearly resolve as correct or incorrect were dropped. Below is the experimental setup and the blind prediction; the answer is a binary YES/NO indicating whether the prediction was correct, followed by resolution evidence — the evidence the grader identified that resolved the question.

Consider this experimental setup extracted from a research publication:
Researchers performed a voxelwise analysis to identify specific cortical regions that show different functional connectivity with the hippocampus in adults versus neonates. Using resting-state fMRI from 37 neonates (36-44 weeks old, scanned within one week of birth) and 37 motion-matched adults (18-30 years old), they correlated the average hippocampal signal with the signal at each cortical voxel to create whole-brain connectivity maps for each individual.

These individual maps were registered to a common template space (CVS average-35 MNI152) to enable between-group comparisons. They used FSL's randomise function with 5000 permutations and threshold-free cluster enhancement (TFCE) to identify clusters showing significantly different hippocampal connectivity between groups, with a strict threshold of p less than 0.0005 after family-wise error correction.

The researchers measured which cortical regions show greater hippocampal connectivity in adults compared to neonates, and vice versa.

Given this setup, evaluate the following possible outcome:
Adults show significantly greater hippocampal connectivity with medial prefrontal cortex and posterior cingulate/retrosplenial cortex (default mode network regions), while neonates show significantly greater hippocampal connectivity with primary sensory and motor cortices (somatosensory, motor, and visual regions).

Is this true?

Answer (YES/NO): NO